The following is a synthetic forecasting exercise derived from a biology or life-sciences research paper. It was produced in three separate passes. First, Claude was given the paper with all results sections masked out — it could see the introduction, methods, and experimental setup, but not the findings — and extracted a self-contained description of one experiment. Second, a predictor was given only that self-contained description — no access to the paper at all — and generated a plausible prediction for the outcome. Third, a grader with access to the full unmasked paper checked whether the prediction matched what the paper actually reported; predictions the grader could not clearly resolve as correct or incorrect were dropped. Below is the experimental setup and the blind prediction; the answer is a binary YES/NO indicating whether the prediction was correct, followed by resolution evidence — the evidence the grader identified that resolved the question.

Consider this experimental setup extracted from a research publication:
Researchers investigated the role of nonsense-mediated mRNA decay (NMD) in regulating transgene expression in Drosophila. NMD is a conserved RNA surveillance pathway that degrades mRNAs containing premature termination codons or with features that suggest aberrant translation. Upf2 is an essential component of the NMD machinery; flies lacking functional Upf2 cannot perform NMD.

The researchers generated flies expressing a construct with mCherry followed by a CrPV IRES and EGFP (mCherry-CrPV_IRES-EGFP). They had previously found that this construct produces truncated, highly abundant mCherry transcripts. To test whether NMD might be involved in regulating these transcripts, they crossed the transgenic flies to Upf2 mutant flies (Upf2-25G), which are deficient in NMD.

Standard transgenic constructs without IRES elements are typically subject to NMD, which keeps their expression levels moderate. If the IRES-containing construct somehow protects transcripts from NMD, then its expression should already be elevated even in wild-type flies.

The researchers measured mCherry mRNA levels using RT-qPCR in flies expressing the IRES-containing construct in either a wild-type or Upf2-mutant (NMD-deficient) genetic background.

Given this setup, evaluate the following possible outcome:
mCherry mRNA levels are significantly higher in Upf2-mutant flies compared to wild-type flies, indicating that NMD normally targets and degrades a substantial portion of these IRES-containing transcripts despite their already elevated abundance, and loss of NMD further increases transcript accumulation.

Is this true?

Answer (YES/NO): NO